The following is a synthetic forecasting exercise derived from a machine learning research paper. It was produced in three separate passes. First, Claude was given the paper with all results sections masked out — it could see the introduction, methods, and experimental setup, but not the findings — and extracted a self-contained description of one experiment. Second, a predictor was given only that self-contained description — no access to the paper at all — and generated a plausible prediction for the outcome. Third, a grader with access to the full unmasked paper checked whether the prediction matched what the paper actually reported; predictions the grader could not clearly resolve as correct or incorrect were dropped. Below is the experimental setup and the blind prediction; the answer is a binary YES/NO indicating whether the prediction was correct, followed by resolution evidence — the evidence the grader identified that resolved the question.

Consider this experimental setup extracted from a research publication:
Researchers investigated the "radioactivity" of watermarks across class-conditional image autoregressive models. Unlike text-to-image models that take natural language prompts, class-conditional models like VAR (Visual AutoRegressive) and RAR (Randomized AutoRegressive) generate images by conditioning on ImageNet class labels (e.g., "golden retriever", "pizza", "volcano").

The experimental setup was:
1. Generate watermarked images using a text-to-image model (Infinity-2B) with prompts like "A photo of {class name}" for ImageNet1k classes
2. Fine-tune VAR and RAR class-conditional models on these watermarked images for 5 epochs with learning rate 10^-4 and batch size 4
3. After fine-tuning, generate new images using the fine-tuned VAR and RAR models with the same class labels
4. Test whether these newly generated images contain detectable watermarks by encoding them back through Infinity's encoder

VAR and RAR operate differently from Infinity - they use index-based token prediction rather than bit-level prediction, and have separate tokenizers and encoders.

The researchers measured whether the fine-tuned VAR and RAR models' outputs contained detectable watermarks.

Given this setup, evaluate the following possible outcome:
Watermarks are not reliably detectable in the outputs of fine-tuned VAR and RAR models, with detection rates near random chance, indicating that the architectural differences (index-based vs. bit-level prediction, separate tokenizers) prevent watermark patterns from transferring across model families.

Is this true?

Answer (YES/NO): NO